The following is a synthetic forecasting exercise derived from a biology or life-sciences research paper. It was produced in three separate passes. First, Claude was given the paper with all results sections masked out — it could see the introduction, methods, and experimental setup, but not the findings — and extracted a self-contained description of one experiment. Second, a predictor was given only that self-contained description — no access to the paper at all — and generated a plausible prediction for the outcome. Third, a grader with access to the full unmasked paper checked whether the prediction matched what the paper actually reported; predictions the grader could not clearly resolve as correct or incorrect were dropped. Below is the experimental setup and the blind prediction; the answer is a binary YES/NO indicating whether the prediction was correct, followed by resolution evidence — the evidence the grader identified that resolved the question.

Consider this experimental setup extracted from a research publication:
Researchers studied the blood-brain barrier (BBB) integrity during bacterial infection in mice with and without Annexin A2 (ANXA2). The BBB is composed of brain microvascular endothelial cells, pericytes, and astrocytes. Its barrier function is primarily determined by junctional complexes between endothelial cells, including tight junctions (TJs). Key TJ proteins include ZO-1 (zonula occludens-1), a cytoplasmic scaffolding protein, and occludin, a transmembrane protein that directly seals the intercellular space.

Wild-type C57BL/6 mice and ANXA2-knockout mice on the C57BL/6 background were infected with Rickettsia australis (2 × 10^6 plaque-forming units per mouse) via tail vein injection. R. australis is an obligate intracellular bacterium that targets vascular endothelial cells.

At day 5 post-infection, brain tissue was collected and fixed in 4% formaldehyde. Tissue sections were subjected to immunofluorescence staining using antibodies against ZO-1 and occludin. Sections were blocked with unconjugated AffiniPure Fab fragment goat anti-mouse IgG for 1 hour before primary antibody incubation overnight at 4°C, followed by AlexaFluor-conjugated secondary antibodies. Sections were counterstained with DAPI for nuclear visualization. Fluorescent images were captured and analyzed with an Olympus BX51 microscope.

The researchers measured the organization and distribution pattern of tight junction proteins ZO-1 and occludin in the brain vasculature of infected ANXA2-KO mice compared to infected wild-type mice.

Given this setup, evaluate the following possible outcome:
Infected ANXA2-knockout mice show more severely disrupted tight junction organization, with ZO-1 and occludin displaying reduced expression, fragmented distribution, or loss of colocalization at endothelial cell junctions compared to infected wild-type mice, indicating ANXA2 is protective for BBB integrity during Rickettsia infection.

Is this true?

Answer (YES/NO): YES